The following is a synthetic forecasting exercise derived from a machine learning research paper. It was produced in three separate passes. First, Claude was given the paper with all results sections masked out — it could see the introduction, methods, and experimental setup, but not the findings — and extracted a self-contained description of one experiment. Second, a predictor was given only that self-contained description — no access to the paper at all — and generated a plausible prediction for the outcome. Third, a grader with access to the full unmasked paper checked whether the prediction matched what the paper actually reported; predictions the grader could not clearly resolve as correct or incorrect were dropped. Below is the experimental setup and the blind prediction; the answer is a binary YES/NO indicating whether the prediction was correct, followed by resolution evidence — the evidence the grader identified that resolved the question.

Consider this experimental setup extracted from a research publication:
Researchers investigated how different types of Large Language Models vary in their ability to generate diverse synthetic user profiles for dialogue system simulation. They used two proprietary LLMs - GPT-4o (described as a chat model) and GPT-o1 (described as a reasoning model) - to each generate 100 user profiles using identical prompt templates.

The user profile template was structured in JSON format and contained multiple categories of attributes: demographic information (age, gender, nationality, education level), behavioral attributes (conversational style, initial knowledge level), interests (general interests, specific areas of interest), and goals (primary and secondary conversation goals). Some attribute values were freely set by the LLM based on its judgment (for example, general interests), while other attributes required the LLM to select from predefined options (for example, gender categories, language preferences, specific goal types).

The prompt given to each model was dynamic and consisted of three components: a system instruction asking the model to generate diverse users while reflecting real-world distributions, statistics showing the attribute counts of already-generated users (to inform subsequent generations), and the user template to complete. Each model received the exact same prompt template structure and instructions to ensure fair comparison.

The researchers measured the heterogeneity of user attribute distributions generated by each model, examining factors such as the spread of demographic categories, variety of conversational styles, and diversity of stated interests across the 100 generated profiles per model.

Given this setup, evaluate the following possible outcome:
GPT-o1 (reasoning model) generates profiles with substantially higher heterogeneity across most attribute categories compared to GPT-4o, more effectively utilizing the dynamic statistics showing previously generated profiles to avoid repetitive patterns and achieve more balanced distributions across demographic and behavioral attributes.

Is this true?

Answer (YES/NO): YES